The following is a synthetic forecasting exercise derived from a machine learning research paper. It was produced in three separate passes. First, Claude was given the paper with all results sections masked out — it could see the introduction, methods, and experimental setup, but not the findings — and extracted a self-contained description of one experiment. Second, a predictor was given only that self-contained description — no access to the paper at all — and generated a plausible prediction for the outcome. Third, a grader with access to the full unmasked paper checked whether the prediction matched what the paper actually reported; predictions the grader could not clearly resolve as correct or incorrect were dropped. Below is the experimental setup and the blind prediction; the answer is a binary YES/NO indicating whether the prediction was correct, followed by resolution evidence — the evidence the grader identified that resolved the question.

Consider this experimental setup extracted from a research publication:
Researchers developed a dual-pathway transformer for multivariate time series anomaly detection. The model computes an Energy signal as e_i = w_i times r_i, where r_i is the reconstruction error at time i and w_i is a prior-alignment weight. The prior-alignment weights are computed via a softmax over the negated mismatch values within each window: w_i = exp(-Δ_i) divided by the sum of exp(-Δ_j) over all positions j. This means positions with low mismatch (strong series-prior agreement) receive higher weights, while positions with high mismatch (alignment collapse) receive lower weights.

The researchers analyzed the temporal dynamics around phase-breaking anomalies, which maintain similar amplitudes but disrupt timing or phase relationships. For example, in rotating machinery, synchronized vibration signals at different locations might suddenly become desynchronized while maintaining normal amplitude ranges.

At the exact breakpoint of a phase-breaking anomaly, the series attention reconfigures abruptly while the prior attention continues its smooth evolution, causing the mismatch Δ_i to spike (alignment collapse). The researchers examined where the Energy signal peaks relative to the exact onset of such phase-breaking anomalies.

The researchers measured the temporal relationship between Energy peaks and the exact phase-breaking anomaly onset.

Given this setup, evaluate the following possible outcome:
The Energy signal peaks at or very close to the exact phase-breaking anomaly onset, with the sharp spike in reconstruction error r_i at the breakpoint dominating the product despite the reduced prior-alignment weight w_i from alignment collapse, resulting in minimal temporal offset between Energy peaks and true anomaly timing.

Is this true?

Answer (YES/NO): NO